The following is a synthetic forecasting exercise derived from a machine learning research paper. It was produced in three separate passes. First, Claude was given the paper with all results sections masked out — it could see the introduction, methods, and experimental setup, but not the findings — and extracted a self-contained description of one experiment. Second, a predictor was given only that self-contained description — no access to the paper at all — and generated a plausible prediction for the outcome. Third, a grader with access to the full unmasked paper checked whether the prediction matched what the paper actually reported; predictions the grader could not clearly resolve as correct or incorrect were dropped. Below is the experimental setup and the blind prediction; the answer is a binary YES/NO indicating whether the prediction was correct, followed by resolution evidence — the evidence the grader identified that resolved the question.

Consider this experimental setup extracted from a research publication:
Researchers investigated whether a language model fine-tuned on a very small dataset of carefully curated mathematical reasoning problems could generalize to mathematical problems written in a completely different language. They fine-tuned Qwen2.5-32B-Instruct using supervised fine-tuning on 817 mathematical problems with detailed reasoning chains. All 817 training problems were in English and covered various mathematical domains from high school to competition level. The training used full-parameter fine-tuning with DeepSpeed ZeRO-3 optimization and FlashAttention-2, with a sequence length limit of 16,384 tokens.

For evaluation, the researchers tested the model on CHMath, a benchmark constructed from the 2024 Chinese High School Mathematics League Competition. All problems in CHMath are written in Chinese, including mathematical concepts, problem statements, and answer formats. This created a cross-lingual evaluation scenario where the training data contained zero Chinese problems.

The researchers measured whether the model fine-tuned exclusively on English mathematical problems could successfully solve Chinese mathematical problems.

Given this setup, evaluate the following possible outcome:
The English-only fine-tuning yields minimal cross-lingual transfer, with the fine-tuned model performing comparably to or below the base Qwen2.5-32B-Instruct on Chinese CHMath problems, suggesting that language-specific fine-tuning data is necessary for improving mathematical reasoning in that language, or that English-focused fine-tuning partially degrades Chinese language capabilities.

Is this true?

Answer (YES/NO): NO